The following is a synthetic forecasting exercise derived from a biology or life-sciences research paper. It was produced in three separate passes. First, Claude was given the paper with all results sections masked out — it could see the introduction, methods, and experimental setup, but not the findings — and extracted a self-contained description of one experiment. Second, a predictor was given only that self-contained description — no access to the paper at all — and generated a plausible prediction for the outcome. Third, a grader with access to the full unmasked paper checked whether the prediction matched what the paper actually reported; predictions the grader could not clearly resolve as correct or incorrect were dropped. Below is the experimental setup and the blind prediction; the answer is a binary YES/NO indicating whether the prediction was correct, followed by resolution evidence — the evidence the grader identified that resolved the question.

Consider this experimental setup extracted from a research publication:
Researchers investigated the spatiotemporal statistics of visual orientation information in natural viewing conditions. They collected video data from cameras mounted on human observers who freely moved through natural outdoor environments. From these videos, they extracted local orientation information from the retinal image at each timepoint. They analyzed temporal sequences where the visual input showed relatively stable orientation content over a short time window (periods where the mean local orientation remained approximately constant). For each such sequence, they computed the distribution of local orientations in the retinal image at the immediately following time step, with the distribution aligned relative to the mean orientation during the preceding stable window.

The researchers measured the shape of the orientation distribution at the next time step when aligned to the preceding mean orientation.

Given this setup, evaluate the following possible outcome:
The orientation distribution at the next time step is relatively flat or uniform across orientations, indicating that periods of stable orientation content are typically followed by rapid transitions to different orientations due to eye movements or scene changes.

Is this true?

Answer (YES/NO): NO